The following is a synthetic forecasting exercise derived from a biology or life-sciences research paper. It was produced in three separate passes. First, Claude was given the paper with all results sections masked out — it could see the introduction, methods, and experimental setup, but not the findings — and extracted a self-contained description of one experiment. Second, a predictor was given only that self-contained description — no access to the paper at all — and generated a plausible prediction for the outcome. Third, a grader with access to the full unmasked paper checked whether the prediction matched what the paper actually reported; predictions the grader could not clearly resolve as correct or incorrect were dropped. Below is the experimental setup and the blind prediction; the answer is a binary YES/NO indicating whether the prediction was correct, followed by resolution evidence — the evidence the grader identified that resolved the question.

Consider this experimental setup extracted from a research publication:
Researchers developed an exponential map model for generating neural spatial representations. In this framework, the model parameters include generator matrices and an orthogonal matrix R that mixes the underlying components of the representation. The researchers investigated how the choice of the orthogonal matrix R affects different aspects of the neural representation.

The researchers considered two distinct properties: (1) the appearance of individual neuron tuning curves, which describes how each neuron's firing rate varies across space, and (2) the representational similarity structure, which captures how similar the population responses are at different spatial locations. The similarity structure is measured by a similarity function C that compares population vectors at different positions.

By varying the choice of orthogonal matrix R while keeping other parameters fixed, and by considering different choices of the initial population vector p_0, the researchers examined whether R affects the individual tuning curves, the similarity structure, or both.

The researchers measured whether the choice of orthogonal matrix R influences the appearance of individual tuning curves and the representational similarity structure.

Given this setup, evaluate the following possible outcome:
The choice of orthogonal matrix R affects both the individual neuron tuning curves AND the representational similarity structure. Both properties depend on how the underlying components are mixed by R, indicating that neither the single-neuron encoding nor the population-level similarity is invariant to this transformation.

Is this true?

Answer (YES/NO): NO